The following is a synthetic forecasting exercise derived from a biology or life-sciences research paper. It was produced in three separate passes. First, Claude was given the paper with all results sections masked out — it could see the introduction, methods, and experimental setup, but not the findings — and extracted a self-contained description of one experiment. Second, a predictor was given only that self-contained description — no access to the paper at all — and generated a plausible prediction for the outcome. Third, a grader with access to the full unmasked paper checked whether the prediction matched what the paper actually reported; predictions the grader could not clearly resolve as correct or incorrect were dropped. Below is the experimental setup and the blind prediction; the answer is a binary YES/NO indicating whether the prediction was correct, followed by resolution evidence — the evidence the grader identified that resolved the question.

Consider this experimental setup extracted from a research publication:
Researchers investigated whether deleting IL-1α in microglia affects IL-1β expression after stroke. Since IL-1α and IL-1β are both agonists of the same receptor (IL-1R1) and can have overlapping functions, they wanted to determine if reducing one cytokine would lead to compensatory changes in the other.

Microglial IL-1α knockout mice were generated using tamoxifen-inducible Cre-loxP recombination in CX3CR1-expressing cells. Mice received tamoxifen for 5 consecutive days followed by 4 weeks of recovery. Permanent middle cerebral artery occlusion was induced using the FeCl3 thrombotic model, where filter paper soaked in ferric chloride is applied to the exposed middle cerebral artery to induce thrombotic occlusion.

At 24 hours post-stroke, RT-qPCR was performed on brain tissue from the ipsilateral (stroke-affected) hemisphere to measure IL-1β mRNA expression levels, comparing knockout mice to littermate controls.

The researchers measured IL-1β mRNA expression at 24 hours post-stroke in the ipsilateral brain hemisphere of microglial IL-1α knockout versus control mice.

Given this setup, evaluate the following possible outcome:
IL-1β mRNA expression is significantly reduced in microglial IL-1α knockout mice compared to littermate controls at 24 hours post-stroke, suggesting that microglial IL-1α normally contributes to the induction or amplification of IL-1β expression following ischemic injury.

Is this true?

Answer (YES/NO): NO